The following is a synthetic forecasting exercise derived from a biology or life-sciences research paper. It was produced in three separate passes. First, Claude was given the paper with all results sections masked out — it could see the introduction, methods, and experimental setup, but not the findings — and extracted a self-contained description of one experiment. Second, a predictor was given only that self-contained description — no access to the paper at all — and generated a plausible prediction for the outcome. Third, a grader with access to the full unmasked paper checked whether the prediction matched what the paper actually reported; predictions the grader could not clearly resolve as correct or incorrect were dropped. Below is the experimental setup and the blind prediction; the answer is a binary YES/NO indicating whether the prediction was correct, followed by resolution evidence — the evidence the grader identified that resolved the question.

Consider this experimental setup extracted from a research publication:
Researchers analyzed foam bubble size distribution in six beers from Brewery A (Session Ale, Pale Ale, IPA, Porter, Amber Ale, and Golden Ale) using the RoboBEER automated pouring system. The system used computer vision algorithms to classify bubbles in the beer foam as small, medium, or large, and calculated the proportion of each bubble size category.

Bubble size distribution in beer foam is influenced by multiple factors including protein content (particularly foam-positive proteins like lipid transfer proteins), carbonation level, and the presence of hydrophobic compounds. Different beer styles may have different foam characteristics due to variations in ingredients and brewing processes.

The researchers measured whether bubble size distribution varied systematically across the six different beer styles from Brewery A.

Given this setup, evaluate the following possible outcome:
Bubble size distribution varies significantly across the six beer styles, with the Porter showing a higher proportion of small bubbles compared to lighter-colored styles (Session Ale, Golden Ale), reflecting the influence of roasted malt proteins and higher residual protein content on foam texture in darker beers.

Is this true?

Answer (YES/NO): NO